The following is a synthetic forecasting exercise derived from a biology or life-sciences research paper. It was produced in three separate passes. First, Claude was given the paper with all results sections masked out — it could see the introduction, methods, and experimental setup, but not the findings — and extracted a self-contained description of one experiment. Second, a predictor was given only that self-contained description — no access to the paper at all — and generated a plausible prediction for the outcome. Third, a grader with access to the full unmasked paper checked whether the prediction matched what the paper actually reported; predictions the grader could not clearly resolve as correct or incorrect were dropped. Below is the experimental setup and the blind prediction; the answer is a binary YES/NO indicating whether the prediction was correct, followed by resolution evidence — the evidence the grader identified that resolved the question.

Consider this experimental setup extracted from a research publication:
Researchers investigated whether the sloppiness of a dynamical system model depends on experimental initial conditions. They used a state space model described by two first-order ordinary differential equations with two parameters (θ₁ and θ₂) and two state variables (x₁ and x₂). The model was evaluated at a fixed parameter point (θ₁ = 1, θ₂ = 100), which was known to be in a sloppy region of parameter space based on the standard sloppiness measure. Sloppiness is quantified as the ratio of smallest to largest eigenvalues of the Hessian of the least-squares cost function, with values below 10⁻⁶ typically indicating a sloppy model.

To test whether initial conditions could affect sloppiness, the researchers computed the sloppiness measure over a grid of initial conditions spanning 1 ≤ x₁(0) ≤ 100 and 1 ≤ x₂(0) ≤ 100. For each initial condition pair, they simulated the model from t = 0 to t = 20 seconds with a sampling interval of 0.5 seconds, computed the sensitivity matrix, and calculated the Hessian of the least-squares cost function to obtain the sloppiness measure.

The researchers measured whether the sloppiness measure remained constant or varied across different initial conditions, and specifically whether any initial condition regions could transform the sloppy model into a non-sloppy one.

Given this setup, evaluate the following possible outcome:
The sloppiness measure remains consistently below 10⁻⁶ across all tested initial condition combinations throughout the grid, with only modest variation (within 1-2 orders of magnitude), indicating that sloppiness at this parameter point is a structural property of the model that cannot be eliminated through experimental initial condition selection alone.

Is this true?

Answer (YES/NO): NO